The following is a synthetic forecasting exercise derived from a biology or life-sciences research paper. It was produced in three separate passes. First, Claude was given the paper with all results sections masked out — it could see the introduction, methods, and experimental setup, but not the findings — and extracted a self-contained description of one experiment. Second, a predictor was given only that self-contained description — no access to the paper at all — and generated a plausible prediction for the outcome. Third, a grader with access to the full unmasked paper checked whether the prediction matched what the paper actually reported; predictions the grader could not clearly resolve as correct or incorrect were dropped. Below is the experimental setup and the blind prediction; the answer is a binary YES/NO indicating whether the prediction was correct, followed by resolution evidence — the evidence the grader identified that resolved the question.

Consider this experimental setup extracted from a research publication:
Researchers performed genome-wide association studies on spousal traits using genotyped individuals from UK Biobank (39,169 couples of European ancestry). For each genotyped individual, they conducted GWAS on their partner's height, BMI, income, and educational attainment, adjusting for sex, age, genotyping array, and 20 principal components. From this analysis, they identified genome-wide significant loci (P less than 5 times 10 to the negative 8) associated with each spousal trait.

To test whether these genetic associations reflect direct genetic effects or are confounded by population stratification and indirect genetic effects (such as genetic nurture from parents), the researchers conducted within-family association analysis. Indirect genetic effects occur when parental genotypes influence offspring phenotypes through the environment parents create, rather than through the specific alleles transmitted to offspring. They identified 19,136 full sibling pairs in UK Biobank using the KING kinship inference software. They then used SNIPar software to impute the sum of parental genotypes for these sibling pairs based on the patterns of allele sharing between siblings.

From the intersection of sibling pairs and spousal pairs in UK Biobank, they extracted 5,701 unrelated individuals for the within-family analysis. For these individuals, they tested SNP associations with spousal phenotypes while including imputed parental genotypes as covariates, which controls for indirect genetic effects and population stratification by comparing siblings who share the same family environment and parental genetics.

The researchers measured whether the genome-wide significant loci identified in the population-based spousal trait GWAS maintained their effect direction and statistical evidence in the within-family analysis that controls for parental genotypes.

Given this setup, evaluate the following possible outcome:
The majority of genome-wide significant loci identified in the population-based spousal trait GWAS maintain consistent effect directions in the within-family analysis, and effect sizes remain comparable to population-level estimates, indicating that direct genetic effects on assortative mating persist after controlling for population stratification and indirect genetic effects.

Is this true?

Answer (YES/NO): NO